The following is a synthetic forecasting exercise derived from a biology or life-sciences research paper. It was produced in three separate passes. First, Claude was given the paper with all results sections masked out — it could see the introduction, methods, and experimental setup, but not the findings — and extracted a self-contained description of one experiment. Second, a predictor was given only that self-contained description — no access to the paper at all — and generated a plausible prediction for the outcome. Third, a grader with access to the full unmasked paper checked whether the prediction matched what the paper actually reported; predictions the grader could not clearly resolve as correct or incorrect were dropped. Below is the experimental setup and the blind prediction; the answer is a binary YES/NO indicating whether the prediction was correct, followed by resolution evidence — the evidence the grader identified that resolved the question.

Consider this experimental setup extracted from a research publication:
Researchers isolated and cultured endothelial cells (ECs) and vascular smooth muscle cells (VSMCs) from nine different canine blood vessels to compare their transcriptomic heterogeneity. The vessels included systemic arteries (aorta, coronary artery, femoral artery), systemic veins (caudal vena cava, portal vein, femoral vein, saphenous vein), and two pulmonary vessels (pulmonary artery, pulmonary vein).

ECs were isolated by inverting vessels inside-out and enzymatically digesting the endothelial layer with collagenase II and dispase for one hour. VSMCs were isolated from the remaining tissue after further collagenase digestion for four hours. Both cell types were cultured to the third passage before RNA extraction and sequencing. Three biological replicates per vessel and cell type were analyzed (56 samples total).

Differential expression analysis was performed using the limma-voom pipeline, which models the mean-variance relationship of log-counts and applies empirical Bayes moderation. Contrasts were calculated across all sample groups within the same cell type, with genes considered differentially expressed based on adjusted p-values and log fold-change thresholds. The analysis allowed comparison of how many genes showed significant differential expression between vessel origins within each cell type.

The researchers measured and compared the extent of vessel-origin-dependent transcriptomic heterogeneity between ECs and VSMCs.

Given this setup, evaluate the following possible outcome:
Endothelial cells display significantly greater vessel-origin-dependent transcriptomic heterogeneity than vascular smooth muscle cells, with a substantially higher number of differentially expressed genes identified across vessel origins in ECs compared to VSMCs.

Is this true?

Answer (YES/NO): YES